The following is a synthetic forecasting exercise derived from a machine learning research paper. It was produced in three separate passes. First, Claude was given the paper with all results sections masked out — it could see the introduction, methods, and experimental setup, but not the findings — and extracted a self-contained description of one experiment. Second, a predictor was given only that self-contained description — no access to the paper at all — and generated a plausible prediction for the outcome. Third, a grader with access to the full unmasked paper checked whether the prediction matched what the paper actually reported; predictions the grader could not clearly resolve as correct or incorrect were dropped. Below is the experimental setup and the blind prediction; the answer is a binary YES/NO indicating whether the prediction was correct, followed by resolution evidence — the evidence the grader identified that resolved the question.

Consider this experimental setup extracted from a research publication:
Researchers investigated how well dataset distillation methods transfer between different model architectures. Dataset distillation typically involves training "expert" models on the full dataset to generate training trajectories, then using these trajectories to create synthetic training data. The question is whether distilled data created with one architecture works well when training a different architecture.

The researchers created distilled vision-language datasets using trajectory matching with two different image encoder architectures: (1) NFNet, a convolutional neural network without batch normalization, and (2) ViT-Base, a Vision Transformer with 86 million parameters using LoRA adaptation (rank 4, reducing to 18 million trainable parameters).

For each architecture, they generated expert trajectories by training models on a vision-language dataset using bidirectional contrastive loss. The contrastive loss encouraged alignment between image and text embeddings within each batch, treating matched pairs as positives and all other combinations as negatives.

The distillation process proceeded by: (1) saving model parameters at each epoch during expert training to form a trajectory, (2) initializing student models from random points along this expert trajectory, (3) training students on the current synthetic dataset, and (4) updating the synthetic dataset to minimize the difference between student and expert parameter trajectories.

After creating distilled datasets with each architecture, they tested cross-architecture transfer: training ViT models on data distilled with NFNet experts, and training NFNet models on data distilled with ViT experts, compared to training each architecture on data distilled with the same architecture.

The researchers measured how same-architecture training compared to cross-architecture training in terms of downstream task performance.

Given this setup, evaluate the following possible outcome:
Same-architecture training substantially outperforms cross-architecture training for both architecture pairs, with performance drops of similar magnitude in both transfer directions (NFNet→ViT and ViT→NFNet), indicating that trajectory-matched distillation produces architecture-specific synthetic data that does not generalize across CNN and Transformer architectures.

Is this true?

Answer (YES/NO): NO